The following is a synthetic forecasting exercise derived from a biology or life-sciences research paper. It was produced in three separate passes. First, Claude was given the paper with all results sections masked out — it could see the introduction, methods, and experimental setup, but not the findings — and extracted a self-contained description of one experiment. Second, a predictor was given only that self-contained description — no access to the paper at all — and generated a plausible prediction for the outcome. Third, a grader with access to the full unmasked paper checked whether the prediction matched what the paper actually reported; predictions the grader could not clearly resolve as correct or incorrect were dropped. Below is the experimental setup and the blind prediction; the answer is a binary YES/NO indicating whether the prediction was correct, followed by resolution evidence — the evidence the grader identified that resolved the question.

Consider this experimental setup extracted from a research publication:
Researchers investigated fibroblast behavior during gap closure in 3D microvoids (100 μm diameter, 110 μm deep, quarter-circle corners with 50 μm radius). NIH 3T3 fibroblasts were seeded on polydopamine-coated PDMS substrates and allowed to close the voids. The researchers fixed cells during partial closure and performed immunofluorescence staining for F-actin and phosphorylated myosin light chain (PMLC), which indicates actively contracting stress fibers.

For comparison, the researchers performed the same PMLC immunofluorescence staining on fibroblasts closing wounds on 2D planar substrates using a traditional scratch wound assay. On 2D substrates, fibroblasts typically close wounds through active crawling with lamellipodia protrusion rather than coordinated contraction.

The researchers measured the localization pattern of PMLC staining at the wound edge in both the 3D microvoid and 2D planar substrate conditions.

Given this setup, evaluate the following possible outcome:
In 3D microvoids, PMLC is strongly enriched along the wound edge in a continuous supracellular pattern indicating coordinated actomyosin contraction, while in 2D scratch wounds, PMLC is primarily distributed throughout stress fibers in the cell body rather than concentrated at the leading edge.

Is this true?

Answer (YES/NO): YES